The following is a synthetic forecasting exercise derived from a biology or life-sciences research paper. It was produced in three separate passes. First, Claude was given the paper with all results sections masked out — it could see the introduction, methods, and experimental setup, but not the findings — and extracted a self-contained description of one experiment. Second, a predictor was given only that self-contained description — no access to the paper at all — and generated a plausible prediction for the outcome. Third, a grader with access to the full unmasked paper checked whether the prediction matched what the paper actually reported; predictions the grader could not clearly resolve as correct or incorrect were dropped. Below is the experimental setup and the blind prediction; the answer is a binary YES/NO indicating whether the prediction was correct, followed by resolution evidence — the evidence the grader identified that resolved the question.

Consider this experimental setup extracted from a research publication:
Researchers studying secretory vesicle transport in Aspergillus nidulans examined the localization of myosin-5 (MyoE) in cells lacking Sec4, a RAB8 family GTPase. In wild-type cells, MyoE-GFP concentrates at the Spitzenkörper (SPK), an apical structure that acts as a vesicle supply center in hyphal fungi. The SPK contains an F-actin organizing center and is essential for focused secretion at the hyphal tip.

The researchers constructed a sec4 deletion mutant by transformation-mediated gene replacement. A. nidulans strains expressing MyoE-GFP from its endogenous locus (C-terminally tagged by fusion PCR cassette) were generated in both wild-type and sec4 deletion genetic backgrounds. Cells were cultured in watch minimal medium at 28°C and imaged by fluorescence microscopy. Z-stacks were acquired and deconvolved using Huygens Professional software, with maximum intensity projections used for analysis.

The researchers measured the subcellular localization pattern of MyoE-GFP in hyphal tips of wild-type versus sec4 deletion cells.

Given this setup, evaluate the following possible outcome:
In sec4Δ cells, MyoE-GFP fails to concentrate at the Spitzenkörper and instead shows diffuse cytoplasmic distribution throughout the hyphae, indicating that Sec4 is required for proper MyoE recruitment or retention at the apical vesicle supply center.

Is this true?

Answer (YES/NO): NO